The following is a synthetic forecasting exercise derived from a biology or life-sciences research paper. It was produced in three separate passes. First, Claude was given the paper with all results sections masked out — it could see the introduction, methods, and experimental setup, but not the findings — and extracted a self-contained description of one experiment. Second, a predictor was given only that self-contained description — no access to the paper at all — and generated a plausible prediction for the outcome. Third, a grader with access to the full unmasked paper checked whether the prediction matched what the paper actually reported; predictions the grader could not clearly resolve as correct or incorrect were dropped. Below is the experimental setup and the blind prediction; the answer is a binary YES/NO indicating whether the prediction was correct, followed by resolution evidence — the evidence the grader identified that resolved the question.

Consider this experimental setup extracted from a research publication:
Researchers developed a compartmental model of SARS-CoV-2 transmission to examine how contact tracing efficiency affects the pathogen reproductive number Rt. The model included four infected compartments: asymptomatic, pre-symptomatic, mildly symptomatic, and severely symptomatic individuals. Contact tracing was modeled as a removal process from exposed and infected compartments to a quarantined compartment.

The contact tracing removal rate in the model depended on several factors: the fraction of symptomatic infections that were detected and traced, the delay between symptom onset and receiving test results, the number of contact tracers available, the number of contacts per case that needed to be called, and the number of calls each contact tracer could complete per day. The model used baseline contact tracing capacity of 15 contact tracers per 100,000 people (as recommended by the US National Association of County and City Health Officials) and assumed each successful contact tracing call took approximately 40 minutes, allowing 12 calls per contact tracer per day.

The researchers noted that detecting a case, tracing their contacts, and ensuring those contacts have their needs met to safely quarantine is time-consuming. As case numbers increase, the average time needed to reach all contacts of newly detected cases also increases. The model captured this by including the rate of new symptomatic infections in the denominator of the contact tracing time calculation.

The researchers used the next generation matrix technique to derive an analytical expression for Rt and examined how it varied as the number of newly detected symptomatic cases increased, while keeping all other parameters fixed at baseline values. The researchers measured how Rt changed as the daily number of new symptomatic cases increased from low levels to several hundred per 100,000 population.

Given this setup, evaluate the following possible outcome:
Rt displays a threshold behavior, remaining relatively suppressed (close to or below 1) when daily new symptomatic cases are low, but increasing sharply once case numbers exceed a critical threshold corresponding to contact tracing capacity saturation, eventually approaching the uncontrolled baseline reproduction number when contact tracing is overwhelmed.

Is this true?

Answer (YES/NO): NO